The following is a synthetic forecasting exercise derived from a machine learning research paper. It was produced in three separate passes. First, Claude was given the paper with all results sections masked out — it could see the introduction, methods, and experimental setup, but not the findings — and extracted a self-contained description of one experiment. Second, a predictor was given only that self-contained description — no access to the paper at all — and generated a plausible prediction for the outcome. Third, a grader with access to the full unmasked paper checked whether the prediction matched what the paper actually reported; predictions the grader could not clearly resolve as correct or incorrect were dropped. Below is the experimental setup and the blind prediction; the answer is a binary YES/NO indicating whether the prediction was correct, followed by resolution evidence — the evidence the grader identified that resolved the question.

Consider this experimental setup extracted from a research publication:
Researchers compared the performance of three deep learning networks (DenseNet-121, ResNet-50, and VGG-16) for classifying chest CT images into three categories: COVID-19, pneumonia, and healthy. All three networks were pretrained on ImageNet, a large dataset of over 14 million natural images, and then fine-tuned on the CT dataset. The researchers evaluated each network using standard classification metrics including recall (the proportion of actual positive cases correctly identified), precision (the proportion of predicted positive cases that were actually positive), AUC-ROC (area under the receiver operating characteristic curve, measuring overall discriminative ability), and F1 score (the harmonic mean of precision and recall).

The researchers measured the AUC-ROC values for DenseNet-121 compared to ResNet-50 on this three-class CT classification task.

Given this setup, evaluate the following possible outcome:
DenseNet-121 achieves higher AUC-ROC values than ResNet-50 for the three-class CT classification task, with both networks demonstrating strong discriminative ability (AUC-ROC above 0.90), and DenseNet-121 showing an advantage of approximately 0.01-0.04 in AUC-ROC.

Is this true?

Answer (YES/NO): NO